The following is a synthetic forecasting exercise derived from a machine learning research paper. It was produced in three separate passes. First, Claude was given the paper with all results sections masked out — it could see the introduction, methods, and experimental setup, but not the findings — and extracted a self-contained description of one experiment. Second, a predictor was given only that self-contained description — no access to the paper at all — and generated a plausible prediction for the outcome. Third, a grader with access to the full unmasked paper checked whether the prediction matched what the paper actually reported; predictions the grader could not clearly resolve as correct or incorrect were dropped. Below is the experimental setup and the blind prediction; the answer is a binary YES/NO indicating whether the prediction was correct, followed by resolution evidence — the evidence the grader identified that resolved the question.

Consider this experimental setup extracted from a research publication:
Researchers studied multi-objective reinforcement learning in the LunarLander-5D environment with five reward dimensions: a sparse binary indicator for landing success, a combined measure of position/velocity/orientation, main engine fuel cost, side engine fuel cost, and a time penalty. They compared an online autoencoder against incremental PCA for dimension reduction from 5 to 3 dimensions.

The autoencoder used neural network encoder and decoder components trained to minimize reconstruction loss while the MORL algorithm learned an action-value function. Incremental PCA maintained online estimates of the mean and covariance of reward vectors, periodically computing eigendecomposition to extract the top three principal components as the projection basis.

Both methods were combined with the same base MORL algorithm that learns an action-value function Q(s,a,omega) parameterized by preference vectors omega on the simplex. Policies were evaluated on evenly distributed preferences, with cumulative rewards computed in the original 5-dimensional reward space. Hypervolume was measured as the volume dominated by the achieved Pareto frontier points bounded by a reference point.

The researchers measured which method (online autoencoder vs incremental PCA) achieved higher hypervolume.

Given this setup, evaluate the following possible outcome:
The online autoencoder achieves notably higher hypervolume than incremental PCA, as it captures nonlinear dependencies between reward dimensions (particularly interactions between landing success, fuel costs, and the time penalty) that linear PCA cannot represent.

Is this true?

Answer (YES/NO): NO